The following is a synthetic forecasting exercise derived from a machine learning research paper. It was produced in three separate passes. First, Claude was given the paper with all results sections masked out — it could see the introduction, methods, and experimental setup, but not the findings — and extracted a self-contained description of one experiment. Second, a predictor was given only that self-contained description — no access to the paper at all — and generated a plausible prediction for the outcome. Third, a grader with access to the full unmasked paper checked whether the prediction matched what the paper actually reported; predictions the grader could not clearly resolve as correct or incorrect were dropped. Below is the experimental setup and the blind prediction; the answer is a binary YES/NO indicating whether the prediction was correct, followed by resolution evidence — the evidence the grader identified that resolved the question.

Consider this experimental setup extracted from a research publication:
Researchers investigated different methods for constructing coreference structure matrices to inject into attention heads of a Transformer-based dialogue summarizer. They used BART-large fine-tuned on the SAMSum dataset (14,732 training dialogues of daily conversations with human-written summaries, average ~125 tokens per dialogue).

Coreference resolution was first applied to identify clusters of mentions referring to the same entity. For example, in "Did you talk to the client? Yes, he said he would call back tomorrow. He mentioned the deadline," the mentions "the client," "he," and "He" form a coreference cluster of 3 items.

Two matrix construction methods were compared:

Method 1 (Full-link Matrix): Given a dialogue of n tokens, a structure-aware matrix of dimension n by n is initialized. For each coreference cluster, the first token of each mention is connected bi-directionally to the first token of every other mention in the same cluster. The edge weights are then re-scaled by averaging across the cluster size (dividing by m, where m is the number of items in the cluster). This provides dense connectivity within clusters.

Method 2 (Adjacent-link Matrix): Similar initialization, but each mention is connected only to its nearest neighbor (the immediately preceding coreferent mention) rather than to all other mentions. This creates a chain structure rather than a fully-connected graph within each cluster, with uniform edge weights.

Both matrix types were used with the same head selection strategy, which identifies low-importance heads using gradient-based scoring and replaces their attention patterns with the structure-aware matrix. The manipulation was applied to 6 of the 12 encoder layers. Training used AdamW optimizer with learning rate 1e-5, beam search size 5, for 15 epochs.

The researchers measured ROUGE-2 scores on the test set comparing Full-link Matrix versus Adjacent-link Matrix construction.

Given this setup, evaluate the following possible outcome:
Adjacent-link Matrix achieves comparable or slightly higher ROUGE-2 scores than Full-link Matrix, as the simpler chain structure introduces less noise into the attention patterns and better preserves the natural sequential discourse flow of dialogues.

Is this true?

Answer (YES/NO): YES